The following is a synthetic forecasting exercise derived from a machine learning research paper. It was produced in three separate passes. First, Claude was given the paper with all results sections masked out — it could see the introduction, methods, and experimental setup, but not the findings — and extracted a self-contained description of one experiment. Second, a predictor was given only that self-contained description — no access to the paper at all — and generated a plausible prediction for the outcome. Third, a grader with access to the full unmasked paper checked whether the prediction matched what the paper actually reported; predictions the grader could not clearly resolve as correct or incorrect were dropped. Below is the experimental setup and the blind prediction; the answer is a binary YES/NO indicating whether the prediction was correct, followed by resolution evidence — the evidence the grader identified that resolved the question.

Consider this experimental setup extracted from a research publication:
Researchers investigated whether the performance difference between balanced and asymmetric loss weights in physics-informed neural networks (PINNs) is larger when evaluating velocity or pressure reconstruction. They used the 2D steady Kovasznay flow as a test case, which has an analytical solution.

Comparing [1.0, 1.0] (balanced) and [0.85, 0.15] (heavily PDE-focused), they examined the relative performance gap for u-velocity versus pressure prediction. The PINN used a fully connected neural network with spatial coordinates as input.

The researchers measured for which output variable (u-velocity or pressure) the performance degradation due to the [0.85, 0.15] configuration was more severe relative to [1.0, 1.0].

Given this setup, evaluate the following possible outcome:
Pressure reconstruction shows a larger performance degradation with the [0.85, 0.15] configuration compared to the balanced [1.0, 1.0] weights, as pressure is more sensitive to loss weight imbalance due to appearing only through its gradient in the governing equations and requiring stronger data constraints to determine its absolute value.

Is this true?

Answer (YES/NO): YES